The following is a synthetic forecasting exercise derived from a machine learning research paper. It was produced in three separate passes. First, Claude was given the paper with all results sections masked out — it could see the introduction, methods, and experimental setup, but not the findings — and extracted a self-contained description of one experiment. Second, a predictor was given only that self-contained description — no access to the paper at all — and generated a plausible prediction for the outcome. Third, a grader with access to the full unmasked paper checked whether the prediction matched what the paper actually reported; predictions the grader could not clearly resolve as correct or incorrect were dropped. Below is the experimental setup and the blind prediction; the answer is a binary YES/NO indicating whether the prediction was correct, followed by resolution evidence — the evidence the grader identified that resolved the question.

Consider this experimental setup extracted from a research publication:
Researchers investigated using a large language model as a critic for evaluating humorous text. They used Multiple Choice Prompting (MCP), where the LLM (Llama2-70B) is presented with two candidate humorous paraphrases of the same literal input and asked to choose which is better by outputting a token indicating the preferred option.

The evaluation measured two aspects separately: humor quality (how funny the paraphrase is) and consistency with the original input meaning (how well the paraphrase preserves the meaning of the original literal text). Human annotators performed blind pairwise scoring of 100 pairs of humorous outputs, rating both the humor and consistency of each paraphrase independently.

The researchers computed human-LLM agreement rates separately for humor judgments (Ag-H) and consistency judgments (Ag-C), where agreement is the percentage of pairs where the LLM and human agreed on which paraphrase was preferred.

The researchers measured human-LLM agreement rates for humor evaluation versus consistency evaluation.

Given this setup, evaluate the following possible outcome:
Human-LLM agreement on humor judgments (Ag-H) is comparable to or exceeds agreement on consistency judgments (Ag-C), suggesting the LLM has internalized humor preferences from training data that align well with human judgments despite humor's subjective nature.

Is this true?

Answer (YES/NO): YES